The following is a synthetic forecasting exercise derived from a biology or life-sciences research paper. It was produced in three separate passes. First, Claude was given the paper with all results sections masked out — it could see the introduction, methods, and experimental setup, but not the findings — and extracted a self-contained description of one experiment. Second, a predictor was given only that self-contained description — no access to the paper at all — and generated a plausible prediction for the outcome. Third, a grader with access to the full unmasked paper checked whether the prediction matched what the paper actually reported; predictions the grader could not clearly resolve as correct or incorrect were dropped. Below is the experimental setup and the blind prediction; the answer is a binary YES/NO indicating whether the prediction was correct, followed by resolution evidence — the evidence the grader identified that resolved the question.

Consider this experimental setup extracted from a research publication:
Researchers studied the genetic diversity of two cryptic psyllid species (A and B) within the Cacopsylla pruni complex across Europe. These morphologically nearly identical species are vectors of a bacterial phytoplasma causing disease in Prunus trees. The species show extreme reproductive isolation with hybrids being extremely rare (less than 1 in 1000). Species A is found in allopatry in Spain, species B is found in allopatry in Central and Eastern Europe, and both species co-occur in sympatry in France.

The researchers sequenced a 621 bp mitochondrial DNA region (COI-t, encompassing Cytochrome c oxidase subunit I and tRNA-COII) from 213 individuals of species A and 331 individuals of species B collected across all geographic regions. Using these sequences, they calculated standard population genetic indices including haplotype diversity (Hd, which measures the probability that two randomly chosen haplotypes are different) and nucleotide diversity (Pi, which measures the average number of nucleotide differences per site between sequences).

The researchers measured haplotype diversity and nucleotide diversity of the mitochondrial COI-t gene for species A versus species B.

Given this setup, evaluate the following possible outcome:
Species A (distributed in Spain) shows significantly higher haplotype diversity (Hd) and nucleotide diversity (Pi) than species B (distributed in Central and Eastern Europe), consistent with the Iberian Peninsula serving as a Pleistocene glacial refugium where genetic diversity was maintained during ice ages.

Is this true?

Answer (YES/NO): NO